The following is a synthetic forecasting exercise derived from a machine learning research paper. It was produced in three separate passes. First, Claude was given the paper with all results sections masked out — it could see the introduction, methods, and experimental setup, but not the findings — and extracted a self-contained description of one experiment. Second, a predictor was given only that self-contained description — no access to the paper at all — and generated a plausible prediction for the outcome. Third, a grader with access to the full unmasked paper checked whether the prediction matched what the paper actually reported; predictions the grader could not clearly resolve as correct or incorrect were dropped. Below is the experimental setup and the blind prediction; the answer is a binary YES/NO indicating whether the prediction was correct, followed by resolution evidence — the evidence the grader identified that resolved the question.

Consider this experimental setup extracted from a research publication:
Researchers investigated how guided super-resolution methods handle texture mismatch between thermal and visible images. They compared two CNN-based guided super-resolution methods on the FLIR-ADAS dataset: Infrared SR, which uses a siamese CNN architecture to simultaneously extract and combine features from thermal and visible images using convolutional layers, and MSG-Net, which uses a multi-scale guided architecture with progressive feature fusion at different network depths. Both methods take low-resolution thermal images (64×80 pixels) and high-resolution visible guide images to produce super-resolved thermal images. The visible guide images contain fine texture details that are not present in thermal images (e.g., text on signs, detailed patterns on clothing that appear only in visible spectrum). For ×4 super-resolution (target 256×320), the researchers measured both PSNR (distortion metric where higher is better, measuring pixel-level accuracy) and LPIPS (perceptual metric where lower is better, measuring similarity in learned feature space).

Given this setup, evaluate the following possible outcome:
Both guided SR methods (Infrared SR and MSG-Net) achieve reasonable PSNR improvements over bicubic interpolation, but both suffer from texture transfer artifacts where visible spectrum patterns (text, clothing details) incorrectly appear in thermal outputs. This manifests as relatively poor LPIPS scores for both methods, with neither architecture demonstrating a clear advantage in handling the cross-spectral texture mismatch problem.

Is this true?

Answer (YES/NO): NO